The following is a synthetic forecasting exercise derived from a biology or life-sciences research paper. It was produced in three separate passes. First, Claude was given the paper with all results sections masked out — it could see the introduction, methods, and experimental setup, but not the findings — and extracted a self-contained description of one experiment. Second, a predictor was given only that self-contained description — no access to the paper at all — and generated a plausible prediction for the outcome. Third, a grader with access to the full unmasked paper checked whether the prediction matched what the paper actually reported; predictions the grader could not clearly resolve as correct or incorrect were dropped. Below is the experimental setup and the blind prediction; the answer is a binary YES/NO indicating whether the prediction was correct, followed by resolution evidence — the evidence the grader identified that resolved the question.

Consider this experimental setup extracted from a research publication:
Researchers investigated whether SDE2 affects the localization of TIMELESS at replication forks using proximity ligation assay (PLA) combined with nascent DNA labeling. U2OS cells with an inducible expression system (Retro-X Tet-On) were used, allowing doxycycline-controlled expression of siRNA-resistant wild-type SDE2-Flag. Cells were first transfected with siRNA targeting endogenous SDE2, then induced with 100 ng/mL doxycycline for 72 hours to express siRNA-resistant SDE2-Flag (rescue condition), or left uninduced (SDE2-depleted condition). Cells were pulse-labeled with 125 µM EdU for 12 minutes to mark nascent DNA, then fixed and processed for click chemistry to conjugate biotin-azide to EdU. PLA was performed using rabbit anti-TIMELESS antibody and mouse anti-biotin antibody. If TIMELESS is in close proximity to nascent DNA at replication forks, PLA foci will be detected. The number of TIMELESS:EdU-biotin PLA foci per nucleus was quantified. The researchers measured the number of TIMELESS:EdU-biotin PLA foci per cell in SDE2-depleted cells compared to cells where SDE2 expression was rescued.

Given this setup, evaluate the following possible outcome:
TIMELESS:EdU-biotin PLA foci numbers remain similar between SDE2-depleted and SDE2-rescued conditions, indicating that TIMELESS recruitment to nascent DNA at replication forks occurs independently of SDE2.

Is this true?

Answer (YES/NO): NO